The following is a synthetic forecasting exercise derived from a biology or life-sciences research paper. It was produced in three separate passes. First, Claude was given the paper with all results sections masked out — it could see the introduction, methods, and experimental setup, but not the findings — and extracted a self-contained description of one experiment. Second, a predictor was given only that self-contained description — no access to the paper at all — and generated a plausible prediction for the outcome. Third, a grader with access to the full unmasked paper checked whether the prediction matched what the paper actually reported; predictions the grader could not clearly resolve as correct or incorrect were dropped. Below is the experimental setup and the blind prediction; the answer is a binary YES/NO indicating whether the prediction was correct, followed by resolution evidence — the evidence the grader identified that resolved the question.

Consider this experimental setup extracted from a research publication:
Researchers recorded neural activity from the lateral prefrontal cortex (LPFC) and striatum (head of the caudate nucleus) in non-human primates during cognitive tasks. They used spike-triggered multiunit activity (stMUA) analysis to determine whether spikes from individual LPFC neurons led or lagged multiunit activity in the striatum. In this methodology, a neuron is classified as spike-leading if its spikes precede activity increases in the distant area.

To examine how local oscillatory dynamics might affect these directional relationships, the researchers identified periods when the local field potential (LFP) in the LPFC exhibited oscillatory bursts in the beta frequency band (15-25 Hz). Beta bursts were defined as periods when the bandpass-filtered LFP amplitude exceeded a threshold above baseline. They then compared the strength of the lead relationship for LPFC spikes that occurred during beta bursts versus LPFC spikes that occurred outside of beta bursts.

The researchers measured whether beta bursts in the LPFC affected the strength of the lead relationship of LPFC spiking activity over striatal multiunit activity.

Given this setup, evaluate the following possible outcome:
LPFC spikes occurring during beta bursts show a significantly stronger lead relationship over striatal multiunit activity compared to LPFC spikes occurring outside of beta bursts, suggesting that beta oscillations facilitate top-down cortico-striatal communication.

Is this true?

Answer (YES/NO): YES